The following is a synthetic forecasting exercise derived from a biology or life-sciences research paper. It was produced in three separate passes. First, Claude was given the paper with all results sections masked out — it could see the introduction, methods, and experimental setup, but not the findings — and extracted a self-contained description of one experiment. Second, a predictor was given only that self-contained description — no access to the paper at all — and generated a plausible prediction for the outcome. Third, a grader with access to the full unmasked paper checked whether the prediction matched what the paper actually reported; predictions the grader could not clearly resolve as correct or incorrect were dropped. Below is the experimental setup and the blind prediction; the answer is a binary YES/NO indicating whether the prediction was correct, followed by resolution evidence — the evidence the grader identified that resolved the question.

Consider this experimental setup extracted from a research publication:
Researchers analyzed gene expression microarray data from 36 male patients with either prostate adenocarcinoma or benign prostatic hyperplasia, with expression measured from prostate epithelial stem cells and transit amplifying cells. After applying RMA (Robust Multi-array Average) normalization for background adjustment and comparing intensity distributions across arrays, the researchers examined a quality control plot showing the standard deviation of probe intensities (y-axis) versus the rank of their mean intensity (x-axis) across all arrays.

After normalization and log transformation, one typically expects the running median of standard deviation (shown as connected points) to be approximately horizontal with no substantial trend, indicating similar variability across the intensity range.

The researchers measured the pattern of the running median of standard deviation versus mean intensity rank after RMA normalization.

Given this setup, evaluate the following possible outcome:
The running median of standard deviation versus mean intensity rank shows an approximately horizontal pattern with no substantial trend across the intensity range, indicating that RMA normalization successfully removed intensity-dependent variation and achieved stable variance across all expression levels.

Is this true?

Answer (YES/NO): NO